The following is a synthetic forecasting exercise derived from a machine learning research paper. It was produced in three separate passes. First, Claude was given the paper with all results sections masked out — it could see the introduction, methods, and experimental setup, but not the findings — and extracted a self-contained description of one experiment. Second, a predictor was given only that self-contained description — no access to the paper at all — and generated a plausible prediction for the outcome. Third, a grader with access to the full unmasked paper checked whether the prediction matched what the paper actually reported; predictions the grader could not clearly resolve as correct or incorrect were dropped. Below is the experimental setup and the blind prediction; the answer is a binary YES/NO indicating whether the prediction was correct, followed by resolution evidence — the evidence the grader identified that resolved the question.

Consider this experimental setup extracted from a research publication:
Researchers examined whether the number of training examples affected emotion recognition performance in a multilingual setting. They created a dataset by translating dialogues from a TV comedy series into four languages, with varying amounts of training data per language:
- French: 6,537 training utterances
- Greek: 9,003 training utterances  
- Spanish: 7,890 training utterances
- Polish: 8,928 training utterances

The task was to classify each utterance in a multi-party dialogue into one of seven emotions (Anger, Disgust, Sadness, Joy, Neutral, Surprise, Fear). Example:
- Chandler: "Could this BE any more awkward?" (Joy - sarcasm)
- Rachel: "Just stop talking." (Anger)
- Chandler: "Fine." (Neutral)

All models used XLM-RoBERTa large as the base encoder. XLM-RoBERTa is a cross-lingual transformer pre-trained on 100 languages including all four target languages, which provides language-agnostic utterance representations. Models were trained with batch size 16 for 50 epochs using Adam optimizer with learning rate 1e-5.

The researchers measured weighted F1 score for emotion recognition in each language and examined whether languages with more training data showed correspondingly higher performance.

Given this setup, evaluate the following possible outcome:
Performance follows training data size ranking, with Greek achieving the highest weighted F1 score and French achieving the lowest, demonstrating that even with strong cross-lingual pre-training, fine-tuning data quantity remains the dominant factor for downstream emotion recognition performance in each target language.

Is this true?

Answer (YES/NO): NO